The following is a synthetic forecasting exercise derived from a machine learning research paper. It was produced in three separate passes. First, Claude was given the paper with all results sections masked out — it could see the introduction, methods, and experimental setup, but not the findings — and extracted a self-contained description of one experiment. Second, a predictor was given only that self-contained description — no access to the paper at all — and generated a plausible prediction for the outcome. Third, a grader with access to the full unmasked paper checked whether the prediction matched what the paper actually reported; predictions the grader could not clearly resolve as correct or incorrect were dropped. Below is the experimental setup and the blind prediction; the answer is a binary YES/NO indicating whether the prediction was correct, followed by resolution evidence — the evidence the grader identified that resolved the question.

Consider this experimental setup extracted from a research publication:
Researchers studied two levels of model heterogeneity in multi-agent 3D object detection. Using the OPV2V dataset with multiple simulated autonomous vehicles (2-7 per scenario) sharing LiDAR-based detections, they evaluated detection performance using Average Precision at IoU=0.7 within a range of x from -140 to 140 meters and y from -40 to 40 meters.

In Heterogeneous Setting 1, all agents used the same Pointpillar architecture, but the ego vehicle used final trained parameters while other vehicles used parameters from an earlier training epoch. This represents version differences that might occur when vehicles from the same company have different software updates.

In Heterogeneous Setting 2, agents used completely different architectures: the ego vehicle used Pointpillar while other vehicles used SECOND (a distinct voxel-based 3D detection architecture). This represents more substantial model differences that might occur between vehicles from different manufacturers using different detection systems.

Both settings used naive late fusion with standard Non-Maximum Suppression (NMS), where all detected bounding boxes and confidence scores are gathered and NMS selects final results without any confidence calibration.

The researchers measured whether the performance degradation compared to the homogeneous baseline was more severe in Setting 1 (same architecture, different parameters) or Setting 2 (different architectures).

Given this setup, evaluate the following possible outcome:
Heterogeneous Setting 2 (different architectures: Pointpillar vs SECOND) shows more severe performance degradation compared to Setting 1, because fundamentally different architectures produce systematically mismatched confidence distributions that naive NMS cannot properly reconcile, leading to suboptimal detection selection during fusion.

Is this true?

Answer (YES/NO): NO